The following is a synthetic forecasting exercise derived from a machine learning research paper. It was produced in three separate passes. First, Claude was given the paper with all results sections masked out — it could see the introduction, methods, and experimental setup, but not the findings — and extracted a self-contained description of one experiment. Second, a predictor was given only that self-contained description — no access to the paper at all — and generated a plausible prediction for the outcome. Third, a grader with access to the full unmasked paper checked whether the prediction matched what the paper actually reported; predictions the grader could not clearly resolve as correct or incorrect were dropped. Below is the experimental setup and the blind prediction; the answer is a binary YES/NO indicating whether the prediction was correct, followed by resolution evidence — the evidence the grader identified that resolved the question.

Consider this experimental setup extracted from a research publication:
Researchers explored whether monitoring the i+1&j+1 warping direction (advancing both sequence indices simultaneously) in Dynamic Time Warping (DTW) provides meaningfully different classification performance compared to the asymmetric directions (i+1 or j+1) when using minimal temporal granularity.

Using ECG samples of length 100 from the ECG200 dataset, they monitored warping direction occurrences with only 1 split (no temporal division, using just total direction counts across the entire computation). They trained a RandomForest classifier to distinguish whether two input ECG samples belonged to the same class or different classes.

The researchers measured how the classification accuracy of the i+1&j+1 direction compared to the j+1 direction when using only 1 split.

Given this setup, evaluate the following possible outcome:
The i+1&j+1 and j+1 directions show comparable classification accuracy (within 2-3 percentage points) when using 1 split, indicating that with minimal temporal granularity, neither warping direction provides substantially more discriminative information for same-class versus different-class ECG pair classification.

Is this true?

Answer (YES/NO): NO